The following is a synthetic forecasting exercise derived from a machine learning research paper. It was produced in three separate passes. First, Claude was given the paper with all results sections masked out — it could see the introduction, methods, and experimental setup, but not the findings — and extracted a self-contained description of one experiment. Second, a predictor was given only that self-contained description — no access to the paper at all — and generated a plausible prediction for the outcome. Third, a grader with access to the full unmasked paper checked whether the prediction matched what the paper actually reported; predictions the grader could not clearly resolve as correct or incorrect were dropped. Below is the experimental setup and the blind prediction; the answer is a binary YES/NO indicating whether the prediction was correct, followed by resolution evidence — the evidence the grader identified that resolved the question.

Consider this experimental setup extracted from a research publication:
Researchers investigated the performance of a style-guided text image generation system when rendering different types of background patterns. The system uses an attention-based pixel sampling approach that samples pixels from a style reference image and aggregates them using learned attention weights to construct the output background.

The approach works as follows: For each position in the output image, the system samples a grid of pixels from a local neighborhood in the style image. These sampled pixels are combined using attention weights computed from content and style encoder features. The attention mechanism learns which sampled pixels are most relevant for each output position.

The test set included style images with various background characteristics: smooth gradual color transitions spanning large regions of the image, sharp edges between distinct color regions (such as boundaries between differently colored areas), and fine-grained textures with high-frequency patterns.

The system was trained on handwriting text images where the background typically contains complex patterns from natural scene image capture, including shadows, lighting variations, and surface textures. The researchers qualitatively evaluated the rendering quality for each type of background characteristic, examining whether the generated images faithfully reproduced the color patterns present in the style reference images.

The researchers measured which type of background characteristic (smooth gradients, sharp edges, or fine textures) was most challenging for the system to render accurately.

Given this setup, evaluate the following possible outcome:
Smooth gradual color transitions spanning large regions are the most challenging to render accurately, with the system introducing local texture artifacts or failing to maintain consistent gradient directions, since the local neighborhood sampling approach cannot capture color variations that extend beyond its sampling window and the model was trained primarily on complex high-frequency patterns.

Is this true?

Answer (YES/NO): NO